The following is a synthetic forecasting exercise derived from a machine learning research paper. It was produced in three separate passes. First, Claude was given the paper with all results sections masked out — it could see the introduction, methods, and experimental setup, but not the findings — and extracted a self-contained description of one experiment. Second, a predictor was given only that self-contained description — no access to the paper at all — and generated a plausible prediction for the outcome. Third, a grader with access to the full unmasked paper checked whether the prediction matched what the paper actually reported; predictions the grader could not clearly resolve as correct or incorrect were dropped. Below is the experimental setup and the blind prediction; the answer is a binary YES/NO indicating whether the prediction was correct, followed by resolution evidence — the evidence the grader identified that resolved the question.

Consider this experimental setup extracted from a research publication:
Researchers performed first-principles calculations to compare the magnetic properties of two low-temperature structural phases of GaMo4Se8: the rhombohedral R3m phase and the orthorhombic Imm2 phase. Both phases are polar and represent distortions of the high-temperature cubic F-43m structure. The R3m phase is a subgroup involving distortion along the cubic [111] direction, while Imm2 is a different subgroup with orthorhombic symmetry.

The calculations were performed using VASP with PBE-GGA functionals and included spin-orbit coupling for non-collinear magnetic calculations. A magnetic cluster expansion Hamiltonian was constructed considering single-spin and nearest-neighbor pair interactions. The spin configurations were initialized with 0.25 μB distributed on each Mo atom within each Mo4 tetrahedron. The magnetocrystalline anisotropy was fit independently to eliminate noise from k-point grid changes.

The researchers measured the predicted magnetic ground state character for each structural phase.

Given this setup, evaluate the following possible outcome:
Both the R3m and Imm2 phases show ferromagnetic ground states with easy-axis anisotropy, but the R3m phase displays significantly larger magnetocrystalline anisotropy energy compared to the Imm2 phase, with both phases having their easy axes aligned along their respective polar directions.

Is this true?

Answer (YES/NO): NO